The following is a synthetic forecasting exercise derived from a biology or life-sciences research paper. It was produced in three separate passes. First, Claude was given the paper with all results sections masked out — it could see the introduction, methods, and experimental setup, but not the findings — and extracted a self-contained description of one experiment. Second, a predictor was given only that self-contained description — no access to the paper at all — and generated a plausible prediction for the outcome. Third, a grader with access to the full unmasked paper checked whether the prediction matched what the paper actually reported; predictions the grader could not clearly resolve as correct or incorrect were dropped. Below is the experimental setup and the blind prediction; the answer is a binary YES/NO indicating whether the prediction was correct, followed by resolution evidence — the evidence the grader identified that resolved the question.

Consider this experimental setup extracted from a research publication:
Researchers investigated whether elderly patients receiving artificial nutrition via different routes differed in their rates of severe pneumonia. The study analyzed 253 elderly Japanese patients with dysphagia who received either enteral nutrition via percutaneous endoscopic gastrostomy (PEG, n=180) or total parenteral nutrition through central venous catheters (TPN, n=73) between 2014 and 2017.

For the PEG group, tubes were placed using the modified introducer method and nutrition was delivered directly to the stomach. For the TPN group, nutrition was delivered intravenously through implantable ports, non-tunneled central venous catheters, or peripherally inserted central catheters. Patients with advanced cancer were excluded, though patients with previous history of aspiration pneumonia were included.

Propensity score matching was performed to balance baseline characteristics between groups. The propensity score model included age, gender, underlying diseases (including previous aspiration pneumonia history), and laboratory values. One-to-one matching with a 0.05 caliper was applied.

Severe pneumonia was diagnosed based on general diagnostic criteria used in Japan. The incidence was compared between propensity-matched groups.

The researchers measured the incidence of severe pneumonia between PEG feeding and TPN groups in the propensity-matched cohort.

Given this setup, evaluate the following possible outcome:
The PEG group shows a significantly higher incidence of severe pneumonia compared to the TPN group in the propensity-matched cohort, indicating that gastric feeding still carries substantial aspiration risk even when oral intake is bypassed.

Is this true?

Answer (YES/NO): YES